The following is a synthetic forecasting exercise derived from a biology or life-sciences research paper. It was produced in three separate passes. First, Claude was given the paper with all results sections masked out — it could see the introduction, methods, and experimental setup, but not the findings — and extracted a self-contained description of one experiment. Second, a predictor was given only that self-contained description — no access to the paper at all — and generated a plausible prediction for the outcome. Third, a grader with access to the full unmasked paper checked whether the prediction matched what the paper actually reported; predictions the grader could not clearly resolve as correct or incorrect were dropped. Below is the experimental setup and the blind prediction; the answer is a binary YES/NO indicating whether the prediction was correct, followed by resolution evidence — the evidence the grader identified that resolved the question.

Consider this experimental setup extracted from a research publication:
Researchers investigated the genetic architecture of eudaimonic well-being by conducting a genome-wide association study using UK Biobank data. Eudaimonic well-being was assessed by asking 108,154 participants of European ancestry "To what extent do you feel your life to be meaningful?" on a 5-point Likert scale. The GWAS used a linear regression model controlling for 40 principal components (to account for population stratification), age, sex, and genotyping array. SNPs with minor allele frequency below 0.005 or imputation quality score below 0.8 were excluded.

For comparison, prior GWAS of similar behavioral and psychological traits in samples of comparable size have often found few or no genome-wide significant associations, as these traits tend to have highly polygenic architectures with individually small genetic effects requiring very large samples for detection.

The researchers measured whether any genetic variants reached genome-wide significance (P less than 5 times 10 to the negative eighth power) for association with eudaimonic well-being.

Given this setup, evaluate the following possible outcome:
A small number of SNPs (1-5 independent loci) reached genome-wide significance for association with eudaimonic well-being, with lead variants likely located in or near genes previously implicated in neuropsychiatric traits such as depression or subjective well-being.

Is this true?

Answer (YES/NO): NO